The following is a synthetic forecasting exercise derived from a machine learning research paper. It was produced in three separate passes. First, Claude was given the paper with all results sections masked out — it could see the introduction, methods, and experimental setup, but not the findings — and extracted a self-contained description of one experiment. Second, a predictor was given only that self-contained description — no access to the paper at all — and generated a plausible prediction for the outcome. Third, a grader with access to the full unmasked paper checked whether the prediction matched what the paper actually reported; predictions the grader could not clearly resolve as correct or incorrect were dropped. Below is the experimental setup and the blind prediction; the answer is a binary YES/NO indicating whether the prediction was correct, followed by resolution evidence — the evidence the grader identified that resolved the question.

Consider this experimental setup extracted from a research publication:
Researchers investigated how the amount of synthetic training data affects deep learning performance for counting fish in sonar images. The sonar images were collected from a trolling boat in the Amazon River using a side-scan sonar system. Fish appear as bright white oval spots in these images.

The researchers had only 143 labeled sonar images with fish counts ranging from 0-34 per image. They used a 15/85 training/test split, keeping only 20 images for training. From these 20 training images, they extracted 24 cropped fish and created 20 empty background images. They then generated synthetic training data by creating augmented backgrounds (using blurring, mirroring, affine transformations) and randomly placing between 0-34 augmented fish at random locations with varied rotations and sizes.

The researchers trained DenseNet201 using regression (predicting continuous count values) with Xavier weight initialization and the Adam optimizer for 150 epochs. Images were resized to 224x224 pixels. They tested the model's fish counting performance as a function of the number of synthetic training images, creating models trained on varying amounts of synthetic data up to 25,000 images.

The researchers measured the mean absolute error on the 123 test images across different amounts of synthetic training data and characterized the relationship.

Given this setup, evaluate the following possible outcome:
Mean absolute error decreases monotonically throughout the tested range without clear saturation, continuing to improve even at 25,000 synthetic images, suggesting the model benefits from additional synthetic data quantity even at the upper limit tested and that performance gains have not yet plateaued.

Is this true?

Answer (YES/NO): NO